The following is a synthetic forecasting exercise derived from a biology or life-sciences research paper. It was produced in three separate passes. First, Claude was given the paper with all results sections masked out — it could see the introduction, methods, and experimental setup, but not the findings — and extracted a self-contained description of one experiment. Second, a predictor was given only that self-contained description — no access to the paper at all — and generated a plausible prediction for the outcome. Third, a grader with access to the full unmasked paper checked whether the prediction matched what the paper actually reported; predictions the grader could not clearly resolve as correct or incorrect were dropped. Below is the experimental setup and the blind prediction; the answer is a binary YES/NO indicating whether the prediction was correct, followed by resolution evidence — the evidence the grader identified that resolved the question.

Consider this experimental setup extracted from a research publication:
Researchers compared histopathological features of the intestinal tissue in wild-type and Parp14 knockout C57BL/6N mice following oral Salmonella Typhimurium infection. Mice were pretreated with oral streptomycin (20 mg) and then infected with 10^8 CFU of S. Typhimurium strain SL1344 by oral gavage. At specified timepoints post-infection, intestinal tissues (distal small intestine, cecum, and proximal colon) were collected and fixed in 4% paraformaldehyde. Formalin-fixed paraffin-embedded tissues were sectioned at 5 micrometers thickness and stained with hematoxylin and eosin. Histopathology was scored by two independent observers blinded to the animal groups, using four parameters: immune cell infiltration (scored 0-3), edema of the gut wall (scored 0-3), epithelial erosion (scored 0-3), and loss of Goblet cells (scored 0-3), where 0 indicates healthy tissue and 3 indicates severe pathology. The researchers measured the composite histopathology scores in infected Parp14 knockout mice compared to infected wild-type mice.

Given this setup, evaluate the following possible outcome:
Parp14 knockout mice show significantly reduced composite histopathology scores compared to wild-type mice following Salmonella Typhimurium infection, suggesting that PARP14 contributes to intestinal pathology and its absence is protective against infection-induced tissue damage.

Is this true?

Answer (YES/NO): NO